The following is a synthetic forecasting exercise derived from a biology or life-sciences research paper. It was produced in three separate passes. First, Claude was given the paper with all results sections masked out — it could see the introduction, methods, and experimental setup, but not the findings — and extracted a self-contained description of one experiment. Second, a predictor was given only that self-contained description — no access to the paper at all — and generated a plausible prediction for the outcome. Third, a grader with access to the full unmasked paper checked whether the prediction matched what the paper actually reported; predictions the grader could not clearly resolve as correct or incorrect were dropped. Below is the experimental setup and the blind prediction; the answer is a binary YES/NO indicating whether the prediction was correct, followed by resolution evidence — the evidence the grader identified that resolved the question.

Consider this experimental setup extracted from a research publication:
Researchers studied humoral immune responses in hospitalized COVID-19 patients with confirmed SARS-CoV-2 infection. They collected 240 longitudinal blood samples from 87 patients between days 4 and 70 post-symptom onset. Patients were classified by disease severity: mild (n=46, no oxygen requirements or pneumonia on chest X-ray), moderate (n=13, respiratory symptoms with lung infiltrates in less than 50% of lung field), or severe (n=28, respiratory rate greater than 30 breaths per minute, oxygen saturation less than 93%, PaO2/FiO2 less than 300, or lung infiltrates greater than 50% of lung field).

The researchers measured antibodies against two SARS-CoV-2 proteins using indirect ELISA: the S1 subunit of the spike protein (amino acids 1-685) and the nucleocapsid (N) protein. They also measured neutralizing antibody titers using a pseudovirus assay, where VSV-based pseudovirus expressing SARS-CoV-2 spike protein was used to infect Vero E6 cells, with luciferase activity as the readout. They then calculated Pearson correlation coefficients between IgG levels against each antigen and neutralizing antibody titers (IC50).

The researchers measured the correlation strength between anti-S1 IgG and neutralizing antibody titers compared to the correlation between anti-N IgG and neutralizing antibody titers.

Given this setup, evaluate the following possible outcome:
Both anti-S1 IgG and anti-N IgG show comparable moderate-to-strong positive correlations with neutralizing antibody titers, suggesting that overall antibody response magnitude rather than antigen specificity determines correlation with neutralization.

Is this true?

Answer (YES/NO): NO